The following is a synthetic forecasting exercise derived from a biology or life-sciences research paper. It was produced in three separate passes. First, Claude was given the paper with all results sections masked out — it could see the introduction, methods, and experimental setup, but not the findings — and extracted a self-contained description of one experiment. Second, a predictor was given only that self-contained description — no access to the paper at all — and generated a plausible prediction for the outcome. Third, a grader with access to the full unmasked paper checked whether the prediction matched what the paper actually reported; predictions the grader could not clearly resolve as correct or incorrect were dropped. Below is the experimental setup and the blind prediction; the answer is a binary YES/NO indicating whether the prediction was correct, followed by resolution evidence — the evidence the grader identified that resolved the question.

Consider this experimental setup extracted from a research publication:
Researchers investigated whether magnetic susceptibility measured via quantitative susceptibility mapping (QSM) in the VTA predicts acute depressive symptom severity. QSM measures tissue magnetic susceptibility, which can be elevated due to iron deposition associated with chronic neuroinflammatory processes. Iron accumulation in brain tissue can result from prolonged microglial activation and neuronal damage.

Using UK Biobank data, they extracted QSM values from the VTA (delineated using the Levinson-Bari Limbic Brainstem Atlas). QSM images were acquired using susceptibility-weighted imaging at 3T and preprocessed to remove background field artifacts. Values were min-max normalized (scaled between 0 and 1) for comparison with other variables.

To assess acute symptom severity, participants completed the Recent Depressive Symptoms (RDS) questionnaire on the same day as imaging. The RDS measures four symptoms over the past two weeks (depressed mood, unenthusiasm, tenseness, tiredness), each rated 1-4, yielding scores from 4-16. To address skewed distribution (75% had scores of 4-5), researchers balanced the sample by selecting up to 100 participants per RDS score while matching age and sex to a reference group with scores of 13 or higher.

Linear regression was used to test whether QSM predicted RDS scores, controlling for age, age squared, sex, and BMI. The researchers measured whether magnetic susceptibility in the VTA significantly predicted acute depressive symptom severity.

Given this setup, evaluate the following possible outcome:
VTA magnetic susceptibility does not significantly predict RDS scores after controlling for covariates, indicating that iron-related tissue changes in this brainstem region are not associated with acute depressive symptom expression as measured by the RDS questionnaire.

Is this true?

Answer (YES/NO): YES